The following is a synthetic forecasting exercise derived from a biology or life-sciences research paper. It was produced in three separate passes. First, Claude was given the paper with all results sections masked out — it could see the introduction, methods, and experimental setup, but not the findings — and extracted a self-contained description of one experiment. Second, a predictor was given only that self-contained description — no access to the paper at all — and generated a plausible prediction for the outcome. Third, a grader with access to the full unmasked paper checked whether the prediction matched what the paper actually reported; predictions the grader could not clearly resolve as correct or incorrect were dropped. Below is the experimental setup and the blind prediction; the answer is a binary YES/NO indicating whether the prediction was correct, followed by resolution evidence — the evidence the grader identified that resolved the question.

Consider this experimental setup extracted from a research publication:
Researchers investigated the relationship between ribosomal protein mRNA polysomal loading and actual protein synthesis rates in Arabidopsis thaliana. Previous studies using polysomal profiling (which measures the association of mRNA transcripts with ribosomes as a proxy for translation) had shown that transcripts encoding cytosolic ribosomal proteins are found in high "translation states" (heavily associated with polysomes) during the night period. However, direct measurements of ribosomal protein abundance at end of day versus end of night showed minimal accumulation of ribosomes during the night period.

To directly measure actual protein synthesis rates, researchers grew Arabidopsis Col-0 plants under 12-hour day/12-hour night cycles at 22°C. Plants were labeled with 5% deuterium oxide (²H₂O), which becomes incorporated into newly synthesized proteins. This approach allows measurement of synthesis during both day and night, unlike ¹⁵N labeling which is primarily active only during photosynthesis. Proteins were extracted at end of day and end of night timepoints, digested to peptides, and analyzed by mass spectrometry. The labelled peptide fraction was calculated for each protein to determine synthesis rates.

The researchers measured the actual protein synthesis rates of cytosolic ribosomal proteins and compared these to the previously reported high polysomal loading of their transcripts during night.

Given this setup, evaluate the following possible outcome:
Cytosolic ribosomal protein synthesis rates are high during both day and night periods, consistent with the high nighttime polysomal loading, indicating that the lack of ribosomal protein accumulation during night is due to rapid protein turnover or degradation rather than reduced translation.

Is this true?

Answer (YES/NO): NO